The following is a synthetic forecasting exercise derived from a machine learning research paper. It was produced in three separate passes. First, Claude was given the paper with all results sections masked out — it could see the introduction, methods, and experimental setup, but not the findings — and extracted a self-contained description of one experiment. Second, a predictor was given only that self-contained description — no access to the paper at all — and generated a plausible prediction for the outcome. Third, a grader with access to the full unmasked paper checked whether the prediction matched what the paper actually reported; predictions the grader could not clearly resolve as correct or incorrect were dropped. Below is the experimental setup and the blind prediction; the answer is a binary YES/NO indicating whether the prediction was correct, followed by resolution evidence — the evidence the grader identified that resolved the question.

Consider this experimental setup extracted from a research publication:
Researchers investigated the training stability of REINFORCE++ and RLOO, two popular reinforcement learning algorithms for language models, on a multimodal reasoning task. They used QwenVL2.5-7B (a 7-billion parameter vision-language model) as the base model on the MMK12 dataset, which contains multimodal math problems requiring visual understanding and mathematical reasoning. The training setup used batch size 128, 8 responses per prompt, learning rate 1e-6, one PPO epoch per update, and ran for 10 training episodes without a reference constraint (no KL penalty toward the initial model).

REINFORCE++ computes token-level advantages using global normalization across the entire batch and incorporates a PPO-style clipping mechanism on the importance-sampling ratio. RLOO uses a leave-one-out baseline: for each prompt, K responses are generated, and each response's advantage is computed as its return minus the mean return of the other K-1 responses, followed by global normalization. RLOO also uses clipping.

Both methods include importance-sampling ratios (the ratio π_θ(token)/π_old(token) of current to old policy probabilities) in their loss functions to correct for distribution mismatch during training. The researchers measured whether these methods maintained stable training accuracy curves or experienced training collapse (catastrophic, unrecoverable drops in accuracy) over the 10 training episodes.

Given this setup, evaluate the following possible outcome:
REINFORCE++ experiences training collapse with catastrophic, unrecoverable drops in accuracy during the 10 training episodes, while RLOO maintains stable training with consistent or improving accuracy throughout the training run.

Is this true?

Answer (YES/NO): NO